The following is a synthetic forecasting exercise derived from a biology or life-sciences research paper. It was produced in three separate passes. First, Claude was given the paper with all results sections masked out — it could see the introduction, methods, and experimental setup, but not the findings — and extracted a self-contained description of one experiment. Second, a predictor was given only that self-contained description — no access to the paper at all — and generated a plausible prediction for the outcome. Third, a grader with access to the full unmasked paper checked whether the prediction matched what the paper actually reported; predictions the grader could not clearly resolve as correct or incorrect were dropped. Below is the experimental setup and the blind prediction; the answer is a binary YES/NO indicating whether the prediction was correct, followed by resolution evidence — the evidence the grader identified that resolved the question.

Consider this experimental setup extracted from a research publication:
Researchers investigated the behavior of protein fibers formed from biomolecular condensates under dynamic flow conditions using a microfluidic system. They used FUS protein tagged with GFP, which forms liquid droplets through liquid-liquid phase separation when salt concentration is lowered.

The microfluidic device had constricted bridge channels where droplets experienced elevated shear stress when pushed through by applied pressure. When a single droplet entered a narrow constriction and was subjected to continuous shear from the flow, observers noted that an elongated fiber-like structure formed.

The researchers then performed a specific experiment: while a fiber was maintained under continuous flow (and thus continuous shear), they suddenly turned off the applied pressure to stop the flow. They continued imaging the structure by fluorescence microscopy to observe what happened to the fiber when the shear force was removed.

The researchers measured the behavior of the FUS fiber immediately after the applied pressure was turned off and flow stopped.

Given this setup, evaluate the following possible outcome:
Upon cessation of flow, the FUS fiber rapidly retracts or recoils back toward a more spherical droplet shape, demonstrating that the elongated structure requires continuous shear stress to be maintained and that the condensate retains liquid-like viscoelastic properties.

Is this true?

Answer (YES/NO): NO